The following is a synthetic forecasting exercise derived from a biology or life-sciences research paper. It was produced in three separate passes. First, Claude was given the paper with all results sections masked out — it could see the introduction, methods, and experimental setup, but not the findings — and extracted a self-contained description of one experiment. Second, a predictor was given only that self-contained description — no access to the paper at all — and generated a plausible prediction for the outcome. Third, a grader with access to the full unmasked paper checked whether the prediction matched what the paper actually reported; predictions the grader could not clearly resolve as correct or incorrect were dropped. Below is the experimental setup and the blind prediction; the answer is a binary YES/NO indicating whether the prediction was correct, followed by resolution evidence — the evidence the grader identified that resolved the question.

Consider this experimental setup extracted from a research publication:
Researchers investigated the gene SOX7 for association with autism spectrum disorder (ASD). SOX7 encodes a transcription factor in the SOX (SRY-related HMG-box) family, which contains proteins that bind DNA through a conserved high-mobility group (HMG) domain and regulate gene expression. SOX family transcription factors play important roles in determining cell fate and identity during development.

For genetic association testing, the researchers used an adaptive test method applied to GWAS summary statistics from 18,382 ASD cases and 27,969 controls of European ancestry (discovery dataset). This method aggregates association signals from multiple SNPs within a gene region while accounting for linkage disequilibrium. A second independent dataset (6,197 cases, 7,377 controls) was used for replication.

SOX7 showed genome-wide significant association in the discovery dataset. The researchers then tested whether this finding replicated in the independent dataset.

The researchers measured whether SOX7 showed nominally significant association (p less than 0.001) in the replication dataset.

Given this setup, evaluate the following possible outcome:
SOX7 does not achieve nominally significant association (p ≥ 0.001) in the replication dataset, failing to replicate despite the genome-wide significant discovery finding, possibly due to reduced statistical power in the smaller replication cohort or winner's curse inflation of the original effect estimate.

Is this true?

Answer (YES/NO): NO